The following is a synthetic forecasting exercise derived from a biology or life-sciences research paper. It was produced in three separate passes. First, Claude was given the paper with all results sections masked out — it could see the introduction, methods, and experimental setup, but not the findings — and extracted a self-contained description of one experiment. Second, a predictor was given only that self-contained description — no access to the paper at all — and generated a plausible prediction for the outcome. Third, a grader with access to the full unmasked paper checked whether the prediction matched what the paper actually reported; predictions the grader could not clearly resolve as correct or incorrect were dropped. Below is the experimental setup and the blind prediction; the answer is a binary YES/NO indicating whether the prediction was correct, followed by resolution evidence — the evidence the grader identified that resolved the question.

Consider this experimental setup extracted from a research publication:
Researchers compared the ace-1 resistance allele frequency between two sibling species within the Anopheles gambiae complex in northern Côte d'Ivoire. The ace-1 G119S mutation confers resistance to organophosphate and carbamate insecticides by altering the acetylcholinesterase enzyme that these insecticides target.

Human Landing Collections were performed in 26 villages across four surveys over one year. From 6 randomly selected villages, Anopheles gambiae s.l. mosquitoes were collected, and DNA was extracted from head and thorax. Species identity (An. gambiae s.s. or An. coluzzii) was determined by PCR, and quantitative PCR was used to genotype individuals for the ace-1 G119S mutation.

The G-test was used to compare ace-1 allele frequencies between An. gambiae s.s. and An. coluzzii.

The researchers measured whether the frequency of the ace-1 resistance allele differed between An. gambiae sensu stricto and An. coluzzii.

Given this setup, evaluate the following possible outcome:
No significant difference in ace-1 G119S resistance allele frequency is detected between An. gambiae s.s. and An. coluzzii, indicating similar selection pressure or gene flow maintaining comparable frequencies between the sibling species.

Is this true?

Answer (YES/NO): NO